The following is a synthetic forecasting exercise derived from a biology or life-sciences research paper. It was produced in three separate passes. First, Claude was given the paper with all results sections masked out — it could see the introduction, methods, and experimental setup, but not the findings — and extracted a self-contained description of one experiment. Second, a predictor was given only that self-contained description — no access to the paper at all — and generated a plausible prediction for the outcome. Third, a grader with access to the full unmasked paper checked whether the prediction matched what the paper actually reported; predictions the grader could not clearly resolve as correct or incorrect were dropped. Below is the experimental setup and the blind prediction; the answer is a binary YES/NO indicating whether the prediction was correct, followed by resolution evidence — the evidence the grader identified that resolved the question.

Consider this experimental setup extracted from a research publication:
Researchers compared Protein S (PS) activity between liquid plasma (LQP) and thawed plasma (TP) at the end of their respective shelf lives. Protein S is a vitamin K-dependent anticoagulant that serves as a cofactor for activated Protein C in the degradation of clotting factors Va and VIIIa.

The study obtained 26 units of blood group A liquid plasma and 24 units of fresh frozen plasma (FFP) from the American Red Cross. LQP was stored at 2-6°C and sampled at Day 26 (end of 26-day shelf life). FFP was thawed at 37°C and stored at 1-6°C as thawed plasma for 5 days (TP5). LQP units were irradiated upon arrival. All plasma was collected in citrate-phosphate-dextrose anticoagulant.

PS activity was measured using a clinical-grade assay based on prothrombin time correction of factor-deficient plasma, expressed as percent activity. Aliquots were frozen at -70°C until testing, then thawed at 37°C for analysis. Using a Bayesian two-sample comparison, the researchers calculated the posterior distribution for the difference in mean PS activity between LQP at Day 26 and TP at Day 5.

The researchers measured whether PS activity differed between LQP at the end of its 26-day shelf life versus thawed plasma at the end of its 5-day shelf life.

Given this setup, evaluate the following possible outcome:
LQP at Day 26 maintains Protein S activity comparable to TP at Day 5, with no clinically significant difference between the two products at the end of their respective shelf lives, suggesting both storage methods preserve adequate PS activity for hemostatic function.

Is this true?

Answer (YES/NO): NO